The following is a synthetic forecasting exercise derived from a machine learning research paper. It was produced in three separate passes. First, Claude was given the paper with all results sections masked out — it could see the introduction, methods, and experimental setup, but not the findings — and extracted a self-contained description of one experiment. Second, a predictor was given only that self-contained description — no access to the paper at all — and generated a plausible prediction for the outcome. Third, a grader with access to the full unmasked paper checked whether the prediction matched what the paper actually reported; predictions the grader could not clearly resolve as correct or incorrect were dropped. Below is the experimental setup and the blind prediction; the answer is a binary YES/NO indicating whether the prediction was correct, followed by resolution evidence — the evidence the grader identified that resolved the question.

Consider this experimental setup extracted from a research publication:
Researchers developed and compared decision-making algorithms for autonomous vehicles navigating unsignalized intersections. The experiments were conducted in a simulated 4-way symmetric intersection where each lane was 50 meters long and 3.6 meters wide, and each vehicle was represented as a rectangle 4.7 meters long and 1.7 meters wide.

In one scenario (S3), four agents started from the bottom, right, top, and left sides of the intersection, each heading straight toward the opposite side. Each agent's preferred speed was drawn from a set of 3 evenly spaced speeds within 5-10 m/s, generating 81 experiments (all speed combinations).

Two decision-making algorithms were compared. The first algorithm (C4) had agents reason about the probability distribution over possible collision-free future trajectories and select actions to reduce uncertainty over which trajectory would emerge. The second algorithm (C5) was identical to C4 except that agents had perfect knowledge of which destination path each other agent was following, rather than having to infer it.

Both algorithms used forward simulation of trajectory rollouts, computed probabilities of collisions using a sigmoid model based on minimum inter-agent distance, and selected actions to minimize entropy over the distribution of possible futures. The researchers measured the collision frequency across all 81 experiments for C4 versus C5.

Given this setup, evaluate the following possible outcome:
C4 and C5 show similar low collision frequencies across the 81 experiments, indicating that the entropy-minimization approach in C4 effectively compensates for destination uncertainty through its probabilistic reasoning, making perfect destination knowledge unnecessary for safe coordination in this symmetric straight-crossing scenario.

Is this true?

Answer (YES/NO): NO